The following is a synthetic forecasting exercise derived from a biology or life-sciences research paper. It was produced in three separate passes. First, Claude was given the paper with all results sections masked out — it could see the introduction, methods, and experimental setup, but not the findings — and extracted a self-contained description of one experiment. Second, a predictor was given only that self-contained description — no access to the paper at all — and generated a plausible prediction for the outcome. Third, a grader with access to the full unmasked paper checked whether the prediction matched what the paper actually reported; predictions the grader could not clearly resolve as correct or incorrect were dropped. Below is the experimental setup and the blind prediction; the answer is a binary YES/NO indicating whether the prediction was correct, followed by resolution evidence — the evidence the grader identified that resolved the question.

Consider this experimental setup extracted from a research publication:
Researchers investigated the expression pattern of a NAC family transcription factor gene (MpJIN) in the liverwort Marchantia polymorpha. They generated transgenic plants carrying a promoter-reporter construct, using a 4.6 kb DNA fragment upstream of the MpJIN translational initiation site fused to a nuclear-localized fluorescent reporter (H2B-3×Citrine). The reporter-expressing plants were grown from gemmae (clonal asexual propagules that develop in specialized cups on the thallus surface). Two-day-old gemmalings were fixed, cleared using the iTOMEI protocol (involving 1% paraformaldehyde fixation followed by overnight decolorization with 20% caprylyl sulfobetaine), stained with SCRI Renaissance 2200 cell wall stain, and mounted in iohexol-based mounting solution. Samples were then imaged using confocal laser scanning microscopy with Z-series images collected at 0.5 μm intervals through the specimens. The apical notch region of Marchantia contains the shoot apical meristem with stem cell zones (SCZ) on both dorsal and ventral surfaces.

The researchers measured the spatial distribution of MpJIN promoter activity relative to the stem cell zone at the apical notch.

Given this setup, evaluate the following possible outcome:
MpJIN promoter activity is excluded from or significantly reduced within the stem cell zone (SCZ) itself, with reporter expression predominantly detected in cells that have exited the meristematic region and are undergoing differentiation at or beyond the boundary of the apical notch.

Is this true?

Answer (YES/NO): NO